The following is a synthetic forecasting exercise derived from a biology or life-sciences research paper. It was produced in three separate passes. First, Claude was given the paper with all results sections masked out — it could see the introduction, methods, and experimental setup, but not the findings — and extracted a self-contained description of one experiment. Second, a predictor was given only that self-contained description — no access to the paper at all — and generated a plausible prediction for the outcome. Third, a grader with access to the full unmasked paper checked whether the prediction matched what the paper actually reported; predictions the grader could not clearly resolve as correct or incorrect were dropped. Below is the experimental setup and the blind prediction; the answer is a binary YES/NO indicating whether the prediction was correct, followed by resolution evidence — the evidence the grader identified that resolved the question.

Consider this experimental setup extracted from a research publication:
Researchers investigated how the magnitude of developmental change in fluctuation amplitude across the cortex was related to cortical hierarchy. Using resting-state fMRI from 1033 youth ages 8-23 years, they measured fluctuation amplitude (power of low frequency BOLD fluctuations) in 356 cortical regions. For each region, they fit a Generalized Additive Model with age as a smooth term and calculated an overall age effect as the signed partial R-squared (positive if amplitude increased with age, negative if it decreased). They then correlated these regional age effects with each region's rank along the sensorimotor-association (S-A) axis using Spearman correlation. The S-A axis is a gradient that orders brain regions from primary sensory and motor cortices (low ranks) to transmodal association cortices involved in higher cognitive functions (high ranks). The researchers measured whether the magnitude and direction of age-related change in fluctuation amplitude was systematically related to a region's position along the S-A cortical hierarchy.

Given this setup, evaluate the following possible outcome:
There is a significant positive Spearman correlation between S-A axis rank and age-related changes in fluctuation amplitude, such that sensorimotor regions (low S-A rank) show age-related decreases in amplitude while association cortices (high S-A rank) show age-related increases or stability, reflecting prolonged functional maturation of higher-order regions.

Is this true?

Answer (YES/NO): YES